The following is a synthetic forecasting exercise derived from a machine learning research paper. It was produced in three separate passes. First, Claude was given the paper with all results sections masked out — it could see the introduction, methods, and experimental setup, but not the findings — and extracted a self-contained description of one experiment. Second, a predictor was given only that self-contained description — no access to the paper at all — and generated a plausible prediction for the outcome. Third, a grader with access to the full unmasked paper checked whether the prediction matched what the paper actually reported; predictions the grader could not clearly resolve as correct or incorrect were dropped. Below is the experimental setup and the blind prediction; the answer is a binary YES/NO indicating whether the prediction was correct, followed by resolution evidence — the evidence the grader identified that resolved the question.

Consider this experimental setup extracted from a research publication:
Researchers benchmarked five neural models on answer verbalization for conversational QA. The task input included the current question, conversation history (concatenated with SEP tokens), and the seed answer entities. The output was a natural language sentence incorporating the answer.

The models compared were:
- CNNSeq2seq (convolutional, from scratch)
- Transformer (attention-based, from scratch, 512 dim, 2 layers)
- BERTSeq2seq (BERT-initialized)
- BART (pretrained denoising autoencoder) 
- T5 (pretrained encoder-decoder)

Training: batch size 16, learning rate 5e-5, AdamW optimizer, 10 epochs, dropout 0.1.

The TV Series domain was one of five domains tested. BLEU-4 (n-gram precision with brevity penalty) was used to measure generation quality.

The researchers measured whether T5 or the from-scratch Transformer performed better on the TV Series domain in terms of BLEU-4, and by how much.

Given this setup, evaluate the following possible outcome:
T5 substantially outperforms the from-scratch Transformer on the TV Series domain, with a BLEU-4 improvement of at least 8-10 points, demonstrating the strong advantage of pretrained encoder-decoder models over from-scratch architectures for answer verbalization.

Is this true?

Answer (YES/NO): YES